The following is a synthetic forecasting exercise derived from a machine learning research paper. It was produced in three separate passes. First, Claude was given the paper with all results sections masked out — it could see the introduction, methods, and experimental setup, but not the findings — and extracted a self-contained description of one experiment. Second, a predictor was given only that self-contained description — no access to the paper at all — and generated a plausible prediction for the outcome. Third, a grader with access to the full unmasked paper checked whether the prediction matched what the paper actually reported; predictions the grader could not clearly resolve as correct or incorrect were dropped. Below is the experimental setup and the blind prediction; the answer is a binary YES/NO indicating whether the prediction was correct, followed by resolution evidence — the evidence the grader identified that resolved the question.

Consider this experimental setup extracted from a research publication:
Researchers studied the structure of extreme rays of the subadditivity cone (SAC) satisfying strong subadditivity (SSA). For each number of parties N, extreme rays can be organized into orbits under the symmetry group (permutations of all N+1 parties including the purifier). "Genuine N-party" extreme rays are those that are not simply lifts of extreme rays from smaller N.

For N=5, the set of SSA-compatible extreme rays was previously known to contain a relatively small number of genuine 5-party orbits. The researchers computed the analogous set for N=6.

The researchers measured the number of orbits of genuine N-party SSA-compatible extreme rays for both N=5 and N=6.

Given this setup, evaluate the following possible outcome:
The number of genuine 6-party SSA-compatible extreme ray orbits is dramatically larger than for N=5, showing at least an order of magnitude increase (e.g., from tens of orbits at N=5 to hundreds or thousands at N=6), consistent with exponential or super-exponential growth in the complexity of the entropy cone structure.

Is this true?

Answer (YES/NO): YES